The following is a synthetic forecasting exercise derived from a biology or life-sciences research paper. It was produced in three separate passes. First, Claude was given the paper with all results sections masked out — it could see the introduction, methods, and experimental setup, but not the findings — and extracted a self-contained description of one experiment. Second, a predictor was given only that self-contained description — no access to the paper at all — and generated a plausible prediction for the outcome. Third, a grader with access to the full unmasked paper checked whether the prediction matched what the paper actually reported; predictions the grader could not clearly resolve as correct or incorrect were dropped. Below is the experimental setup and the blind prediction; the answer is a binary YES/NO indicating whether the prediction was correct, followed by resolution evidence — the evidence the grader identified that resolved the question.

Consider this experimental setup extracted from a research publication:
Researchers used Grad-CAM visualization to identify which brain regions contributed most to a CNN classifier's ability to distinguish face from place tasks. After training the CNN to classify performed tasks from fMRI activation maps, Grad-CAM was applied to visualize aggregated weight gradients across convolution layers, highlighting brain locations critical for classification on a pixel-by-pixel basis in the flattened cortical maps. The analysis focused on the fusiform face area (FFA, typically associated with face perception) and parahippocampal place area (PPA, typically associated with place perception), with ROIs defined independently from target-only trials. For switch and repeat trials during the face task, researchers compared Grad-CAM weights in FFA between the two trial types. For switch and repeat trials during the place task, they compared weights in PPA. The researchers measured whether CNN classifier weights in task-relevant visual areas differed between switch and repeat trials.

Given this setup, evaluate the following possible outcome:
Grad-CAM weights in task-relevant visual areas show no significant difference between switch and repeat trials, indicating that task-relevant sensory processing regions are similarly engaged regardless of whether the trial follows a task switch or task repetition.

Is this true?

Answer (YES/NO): NO